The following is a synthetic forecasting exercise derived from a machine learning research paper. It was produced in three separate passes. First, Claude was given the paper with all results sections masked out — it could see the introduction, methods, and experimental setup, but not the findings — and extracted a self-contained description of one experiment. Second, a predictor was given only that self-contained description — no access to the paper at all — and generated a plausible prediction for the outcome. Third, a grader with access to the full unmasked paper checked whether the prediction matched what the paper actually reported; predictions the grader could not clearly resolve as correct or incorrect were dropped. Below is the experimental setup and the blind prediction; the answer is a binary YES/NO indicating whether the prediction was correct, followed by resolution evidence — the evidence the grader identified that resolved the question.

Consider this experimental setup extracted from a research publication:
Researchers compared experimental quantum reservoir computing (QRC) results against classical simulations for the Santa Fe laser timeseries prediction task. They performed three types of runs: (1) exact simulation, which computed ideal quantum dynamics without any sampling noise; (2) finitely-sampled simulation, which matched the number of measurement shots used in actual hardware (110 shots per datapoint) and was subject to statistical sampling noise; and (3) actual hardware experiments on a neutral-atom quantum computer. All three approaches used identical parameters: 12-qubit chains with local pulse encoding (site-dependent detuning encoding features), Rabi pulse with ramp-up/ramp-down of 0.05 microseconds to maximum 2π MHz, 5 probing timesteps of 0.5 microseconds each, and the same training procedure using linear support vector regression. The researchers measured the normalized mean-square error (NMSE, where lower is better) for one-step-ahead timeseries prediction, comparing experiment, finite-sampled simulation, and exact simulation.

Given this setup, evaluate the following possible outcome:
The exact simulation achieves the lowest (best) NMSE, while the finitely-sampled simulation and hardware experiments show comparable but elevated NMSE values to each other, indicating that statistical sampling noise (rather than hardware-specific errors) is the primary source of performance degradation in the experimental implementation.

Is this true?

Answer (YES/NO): NO